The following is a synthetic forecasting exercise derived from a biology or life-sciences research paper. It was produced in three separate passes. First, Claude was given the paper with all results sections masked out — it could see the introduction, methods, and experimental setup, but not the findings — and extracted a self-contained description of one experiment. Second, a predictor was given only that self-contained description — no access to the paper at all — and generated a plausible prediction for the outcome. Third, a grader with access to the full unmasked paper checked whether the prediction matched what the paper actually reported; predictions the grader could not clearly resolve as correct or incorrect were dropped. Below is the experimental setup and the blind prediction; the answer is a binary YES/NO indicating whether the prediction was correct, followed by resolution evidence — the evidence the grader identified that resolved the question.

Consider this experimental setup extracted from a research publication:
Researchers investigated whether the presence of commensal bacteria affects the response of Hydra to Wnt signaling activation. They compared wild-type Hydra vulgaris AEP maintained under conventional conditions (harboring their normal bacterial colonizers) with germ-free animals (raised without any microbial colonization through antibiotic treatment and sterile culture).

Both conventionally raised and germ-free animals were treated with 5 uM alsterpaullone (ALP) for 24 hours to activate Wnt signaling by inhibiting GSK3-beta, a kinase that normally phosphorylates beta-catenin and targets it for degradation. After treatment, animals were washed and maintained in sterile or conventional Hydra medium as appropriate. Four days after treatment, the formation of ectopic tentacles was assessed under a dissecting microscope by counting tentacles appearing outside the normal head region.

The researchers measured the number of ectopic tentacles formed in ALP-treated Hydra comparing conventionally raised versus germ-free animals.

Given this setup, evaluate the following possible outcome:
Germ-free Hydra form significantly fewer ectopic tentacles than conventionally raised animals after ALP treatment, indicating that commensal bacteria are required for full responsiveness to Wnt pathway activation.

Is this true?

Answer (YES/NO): NO